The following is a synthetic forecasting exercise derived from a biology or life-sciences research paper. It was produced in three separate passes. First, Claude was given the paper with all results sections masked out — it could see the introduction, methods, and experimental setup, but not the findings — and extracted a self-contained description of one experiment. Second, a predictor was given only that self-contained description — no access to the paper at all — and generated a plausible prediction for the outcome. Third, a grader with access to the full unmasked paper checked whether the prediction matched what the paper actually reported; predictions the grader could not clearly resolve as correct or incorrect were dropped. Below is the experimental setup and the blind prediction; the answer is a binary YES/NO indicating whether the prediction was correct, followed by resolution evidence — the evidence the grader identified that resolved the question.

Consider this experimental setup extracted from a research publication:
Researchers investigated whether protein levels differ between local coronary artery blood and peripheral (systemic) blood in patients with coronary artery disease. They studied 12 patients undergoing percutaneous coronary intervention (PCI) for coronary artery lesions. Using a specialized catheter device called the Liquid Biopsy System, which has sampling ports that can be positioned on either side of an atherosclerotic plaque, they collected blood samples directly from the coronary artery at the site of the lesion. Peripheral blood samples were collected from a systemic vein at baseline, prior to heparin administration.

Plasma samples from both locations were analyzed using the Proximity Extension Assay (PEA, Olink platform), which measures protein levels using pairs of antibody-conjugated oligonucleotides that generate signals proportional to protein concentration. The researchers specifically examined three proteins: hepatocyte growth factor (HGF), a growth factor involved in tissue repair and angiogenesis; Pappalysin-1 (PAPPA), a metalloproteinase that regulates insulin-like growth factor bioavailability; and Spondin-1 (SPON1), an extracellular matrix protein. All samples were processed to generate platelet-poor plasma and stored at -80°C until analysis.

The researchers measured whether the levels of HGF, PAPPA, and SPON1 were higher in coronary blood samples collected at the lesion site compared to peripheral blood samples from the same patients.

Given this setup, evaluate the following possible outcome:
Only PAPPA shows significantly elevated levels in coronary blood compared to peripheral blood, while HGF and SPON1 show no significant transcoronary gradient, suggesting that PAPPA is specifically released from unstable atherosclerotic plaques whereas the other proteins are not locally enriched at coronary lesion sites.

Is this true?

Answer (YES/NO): NO